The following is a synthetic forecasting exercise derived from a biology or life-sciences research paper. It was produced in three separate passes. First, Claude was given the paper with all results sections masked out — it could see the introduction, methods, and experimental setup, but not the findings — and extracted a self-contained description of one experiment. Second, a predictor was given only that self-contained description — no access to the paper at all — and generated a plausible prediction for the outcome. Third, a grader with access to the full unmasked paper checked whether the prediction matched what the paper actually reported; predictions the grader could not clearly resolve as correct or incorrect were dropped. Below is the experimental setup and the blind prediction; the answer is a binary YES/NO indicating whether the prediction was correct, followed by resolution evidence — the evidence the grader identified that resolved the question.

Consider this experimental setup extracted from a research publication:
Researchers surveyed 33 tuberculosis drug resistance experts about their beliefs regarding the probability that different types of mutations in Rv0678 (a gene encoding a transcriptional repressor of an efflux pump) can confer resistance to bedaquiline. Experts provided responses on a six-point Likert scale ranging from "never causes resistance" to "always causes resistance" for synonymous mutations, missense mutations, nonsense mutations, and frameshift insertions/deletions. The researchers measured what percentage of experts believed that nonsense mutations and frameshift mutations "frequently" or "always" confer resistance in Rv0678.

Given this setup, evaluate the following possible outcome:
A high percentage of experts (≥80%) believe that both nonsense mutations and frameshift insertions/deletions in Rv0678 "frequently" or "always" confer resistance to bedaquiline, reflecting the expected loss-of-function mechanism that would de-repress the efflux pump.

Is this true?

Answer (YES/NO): YES